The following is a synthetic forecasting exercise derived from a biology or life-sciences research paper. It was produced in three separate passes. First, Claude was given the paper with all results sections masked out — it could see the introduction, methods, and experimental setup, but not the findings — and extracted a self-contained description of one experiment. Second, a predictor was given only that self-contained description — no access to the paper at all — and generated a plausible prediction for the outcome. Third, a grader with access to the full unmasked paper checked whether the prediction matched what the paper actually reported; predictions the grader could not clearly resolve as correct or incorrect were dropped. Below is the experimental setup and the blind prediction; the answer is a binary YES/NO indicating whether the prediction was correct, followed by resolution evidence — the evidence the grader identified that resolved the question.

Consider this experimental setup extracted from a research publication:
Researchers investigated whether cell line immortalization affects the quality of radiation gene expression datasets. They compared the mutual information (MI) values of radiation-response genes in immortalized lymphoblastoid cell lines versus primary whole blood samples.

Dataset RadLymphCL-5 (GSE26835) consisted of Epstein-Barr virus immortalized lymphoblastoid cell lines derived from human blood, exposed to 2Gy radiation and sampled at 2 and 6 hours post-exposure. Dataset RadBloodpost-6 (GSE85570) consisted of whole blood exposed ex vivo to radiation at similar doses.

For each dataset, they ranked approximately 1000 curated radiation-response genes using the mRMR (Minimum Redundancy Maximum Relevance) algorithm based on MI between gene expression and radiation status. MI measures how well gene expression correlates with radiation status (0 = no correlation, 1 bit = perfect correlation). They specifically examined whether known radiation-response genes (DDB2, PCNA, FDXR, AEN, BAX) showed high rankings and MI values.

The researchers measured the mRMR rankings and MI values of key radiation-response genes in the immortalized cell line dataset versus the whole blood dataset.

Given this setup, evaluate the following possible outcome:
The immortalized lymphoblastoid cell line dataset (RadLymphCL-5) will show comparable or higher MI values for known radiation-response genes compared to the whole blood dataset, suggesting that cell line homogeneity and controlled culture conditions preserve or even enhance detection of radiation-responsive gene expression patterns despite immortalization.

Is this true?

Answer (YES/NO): NO